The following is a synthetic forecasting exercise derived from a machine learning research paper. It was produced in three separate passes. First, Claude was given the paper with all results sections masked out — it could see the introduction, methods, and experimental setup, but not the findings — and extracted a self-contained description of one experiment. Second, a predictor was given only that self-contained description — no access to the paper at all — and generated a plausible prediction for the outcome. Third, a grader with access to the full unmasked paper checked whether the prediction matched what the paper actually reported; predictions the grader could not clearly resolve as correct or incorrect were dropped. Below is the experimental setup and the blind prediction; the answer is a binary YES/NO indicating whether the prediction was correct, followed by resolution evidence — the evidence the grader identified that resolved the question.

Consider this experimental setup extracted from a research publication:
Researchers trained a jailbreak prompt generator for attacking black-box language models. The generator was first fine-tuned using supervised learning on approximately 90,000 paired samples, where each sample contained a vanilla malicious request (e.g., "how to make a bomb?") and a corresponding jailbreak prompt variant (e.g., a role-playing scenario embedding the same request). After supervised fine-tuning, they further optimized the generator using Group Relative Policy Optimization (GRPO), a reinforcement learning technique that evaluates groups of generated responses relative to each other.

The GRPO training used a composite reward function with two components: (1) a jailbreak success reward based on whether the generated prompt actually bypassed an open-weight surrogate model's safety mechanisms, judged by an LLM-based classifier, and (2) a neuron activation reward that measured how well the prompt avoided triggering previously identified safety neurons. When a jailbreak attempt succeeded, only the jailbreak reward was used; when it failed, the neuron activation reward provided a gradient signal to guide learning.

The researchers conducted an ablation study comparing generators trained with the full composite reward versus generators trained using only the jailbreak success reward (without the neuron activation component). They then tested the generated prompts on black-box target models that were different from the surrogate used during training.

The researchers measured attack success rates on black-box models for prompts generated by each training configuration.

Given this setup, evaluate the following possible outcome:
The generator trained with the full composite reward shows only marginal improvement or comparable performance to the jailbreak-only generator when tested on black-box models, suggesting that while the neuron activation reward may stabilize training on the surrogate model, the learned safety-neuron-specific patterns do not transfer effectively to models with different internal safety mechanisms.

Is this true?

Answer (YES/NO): NO